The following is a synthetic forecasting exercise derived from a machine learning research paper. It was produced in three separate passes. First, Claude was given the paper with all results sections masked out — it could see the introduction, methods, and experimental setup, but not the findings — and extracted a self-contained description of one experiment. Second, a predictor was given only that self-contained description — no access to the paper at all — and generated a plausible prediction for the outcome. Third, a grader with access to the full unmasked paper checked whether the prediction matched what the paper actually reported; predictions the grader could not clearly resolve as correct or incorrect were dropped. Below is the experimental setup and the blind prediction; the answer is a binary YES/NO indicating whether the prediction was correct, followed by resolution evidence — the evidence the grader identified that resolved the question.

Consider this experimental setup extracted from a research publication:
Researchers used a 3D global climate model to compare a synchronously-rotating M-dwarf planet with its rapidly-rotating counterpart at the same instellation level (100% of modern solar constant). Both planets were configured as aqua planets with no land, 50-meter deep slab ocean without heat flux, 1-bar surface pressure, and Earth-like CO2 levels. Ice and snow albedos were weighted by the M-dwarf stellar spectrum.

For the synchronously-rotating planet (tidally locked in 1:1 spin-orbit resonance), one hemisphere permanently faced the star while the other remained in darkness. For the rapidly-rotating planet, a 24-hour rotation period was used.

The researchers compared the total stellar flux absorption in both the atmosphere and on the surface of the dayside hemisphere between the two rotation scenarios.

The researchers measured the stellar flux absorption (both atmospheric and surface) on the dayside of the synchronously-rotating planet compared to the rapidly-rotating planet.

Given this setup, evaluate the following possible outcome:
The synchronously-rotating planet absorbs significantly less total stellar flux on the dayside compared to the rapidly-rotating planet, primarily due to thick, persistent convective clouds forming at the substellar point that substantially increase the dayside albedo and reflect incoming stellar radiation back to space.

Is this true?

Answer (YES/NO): NO